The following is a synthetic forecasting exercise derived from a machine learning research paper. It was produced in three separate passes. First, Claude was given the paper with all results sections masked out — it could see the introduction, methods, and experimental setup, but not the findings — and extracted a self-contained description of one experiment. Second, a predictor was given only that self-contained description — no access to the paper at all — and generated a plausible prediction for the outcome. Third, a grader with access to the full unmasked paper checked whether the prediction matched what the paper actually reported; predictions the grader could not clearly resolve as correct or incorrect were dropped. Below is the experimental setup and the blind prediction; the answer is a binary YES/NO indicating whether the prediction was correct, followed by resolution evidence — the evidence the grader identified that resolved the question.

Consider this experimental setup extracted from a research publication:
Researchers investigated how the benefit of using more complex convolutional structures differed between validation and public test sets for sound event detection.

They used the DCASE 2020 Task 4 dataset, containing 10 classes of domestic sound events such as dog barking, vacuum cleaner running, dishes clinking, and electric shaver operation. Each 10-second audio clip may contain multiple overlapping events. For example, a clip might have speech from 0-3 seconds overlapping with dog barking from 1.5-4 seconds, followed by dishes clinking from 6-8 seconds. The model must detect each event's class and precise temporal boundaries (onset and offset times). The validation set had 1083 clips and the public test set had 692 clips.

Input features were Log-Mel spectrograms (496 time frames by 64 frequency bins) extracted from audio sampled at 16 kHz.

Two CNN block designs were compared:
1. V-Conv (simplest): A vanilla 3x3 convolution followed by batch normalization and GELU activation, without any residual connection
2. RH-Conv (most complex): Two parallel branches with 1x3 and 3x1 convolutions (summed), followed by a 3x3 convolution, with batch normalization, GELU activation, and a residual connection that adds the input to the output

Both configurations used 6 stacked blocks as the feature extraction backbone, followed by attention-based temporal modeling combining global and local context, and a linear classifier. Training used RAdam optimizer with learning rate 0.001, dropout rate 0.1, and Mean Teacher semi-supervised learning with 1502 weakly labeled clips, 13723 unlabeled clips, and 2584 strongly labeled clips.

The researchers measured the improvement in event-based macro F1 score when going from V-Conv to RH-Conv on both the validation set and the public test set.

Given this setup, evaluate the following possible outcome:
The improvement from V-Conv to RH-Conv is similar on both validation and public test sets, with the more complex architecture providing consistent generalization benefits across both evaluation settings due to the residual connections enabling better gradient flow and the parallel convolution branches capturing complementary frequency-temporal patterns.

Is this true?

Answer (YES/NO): NO